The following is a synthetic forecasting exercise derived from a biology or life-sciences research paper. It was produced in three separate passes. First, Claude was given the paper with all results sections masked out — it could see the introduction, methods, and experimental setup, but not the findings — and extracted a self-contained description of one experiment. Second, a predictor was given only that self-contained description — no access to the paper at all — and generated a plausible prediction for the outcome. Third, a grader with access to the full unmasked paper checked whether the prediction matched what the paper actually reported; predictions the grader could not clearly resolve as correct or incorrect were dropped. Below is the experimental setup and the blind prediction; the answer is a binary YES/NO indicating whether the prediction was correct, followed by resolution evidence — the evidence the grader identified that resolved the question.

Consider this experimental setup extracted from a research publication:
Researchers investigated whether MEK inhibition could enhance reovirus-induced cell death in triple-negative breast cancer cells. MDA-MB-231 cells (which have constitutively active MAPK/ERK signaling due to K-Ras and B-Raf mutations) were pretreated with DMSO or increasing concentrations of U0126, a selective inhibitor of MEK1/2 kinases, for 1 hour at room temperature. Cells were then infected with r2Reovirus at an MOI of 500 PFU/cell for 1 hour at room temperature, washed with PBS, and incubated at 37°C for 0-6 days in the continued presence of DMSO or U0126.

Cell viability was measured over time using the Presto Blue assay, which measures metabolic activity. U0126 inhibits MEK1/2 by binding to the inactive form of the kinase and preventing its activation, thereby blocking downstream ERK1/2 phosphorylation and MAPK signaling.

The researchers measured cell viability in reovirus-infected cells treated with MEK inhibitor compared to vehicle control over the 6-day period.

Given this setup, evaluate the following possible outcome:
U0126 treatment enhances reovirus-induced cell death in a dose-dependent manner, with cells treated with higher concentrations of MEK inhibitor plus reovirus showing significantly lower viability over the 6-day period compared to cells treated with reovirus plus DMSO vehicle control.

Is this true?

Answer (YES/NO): NO